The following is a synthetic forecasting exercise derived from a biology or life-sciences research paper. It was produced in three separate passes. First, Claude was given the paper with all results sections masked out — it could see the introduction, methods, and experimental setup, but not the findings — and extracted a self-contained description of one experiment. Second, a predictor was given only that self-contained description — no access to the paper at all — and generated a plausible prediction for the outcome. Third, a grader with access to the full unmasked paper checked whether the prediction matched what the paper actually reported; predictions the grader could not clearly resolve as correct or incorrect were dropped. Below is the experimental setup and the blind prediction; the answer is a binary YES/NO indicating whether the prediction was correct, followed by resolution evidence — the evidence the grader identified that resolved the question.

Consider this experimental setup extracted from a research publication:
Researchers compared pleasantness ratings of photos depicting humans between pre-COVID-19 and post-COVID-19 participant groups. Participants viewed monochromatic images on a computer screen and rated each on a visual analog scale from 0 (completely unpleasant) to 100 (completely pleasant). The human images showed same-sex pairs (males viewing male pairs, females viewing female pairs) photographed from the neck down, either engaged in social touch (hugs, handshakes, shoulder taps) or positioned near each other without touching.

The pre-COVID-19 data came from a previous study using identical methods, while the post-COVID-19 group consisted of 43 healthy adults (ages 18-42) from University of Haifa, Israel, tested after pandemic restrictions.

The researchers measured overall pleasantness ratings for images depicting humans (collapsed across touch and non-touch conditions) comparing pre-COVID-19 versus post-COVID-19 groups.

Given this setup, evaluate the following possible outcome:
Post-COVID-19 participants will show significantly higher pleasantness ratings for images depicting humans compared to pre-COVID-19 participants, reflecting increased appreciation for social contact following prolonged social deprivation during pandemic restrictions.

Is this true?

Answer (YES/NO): NO